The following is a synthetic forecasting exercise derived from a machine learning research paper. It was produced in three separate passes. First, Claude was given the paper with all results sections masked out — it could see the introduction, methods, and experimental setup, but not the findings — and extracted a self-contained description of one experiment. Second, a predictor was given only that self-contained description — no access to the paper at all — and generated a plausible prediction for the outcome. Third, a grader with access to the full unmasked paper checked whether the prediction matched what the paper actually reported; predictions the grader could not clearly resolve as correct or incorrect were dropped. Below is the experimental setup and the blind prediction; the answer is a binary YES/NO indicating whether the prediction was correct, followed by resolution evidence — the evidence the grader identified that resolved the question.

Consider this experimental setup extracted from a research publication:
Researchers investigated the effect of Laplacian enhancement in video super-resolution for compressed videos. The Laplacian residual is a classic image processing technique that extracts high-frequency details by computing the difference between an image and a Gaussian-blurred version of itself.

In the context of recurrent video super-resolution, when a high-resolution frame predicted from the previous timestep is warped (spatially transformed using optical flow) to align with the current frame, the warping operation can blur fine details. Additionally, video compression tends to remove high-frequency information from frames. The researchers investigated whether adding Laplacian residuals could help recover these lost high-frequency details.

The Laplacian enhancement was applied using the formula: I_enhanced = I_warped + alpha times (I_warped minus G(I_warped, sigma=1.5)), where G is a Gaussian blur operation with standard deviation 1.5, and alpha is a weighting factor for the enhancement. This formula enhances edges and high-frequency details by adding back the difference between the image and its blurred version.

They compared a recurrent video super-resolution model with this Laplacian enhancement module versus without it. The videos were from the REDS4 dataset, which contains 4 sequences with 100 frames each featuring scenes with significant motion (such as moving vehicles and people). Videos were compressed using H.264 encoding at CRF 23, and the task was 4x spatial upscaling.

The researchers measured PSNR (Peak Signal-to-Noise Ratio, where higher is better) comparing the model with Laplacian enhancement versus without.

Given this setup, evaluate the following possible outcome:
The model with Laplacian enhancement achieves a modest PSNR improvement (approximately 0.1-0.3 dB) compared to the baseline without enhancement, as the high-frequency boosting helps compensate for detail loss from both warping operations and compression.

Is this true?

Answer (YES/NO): NO